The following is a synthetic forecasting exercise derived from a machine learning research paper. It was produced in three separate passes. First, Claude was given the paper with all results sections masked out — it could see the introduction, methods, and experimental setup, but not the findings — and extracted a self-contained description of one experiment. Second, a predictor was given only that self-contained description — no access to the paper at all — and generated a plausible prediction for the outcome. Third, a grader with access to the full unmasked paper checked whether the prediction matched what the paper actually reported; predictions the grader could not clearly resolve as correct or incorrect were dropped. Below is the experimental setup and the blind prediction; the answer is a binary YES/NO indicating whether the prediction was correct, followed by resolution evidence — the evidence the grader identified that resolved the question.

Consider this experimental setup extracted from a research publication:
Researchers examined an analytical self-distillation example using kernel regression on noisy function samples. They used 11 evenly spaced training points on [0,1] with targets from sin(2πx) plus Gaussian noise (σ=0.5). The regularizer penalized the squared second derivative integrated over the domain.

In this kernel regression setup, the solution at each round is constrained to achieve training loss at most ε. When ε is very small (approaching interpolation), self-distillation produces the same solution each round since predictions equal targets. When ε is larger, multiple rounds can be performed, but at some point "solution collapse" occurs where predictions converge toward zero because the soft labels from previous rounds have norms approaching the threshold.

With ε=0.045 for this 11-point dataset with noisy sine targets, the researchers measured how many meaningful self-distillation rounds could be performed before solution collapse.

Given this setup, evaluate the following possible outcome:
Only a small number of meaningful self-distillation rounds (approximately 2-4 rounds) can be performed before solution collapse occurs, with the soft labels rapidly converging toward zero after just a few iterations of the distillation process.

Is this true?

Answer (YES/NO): YES